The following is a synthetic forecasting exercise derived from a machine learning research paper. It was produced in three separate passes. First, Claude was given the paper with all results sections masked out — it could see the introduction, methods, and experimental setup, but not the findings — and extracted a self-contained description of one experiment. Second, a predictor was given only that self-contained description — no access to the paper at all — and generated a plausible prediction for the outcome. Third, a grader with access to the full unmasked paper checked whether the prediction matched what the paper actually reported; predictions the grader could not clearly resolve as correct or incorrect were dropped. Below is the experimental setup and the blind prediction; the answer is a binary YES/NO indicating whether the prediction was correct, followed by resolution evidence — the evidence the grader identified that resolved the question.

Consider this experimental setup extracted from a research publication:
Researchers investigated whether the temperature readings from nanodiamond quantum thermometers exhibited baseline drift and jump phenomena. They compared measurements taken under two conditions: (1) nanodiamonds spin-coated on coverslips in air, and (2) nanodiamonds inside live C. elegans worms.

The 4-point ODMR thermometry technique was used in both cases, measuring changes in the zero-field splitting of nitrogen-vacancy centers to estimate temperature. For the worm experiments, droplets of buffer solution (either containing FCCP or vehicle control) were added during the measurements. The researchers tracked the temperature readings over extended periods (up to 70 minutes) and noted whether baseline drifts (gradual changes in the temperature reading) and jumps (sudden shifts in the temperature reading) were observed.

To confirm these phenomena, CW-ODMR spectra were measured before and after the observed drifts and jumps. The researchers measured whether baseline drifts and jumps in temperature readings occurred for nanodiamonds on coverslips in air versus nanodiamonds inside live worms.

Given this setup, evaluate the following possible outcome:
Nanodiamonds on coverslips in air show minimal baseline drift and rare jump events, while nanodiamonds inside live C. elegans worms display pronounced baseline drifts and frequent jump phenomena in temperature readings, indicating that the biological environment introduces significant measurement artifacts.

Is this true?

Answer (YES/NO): NO